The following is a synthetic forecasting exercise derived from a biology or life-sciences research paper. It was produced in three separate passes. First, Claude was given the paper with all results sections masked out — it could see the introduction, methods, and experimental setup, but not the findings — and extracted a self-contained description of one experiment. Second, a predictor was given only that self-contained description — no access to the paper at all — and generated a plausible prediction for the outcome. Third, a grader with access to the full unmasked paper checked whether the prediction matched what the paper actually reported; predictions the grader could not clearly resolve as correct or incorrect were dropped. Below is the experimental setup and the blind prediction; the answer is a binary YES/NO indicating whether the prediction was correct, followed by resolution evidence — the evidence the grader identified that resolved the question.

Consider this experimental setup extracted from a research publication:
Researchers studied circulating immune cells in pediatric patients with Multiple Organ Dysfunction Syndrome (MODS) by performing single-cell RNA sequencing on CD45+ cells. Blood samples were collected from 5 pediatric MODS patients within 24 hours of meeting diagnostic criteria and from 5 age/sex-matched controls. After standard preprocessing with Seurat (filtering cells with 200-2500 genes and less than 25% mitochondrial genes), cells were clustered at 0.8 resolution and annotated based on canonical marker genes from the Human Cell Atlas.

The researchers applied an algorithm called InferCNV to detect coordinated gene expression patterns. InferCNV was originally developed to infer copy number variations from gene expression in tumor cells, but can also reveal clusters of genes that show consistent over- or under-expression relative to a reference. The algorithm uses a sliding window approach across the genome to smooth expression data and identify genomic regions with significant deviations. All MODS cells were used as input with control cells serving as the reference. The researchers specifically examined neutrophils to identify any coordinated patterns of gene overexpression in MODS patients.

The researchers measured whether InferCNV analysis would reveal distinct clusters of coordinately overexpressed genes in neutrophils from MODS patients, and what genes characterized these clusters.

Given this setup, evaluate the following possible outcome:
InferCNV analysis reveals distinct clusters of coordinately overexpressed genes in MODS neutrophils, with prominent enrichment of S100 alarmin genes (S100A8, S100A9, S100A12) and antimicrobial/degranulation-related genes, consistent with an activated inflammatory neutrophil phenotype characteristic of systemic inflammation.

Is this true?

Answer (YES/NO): NO